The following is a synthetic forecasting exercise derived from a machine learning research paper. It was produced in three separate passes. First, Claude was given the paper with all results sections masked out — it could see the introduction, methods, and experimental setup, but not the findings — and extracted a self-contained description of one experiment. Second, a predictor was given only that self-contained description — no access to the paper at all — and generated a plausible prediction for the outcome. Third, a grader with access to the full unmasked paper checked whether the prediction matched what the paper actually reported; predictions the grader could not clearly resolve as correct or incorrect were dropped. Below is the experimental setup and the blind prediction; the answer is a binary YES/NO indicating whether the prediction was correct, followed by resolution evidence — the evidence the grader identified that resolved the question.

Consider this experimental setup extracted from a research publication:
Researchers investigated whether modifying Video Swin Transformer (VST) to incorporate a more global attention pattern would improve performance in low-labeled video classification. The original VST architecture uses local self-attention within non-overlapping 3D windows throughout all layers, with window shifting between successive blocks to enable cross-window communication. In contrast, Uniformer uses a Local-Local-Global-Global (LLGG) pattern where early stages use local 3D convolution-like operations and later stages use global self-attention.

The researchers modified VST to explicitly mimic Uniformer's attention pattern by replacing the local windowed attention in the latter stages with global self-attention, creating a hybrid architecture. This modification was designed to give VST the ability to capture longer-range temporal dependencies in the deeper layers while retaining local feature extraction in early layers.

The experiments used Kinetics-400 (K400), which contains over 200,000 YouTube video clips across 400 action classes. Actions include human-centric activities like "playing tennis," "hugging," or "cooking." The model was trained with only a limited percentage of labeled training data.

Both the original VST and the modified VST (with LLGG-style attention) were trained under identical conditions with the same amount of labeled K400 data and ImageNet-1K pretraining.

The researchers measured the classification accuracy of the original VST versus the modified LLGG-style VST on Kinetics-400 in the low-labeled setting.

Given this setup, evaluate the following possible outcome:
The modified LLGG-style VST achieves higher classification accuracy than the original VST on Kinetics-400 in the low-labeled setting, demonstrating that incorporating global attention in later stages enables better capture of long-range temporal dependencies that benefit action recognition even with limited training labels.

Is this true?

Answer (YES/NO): YES